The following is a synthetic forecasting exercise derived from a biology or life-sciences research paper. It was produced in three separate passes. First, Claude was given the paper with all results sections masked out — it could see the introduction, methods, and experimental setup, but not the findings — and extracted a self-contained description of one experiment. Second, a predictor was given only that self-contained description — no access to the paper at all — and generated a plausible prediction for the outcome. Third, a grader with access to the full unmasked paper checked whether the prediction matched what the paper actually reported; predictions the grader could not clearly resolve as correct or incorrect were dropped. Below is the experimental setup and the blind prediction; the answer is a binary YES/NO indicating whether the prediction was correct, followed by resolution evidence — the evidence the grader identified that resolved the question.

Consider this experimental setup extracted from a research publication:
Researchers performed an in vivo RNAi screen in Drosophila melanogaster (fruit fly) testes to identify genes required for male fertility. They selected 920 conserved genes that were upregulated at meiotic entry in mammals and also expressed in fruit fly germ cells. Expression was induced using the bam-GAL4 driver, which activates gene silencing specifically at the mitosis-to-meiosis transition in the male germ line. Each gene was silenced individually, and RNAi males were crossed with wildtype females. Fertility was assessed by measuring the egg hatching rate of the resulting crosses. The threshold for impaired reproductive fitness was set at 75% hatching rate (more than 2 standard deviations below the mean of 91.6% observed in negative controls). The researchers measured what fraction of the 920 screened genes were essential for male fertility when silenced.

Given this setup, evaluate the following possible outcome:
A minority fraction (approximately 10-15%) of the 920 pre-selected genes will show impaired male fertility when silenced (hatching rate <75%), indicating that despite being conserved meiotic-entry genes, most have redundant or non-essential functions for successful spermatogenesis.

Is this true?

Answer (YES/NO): NO